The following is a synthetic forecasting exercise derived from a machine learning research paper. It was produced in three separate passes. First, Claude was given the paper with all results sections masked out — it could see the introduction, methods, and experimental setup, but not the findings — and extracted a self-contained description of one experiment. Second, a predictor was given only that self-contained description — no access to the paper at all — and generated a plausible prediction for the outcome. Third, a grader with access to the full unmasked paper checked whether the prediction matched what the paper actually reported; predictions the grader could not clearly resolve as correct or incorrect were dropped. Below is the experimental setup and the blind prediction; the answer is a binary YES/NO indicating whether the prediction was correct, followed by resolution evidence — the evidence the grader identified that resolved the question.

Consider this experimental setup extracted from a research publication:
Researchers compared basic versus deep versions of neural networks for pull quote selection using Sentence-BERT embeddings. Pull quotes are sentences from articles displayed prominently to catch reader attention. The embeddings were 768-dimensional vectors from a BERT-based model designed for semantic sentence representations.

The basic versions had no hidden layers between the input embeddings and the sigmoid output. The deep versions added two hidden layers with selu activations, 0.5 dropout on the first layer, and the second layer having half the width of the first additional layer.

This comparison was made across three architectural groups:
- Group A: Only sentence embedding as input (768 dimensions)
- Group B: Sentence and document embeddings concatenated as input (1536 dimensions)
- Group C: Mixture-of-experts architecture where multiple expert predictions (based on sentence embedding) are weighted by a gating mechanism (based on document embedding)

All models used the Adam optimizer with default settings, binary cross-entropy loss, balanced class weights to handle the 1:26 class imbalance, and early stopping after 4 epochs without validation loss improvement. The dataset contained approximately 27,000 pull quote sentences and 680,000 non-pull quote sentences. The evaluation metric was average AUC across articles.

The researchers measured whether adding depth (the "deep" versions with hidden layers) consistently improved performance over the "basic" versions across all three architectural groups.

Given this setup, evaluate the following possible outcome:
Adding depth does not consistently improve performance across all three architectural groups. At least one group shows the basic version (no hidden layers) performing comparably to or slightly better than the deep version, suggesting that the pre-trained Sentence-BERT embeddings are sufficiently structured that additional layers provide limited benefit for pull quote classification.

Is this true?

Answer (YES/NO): NO